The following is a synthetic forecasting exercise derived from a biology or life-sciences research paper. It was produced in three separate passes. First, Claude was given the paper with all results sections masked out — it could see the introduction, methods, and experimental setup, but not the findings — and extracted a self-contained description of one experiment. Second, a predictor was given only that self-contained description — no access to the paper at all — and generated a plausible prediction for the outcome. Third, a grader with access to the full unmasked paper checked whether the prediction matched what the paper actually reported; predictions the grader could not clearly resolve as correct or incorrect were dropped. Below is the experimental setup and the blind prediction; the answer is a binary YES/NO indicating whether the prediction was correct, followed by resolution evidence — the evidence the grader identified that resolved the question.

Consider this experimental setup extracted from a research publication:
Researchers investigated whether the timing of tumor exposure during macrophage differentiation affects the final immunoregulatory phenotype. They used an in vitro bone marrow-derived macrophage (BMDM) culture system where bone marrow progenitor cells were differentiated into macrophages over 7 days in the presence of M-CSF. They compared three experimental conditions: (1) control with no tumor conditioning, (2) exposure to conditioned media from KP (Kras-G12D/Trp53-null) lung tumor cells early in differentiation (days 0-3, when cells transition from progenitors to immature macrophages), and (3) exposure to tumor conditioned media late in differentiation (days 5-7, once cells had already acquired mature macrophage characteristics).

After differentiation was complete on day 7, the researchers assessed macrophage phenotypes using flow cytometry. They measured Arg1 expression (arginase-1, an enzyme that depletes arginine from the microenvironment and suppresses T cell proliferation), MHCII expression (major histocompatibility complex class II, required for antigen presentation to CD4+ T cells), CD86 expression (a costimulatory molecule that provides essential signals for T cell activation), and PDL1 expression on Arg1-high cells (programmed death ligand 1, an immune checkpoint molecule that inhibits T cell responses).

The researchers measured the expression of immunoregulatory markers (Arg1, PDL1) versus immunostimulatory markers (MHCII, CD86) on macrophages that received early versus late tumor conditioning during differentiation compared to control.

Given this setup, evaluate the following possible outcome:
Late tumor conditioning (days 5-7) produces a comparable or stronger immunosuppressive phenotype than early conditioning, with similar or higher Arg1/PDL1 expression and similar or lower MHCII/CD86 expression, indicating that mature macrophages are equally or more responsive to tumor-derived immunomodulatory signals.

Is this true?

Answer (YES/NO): NO